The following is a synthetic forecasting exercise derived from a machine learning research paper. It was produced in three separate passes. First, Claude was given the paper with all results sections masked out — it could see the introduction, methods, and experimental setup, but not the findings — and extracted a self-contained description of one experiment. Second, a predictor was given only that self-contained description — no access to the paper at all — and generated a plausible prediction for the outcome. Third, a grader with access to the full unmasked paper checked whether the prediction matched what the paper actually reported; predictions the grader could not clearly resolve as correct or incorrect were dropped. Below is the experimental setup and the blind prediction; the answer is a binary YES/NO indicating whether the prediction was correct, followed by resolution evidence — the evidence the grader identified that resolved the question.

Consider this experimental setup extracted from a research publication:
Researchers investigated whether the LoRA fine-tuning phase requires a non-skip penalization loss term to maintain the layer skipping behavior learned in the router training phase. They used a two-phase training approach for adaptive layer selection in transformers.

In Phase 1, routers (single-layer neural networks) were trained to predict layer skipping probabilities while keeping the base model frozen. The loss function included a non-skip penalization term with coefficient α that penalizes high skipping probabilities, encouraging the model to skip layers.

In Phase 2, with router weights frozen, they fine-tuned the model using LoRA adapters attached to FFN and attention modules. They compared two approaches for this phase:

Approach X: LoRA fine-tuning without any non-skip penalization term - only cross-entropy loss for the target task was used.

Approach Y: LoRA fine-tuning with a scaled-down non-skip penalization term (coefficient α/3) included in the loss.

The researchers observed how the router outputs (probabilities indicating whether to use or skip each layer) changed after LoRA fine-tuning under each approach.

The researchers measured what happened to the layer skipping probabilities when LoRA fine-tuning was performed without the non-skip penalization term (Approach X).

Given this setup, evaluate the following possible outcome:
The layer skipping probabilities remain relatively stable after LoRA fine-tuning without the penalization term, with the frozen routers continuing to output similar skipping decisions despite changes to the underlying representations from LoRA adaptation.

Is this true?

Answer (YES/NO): NO